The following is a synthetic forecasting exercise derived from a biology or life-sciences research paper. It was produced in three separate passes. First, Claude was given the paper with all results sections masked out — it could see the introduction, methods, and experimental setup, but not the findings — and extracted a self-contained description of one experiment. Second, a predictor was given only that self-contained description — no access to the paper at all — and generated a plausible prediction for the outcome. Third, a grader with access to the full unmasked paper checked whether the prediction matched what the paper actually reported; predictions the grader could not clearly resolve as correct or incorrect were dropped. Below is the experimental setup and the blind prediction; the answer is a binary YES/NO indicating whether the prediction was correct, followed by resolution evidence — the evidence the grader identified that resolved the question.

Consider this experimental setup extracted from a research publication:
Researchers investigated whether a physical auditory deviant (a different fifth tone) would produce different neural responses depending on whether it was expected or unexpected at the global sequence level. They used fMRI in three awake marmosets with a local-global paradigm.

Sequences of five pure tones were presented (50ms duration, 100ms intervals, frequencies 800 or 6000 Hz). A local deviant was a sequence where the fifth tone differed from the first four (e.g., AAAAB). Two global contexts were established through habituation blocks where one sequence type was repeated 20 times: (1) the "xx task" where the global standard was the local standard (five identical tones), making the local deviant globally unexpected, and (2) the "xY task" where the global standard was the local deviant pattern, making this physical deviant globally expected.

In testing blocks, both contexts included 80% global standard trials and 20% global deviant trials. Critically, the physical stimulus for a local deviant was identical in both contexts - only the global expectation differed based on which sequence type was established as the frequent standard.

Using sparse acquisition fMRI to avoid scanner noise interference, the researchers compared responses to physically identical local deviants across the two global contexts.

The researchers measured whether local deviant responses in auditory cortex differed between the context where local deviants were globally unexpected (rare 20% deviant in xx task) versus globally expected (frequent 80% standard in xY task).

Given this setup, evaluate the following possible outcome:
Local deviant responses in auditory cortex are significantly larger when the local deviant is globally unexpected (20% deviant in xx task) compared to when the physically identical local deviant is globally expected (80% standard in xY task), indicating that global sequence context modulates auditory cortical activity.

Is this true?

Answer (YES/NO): YES